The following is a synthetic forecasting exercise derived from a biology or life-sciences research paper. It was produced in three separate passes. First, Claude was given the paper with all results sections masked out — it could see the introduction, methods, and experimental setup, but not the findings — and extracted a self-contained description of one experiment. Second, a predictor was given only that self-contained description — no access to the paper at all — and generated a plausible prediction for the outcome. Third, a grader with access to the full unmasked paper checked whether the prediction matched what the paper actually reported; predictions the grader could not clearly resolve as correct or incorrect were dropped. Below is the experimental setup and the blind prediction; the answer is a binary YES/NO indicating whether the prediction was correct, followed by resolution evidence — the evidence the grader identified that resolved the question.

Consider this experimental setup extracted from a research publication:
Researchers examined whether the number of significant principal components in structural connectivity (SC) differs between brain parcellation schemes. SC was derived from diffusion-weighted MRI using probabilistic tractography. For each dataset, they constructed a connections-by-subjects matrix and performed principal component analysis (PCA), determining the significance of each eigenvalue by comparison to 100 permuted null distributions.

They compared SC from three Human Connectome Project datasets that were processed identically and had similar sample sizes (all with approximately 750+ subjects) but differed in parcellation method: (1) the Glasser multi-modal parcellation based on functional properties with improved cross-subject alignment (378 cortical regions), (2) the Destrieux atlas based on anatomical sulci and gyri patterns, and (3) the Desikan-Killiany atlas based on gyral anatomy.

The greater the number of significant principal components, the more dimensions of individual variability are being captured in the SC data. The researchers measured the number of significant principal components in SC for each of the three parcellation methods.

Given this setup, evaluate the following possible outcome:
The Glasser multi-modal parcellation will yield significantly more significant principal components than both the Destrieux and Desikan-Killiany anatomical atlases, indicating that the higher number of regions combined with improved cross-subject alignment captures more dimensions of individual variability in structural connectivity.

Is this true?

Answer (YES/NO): YES